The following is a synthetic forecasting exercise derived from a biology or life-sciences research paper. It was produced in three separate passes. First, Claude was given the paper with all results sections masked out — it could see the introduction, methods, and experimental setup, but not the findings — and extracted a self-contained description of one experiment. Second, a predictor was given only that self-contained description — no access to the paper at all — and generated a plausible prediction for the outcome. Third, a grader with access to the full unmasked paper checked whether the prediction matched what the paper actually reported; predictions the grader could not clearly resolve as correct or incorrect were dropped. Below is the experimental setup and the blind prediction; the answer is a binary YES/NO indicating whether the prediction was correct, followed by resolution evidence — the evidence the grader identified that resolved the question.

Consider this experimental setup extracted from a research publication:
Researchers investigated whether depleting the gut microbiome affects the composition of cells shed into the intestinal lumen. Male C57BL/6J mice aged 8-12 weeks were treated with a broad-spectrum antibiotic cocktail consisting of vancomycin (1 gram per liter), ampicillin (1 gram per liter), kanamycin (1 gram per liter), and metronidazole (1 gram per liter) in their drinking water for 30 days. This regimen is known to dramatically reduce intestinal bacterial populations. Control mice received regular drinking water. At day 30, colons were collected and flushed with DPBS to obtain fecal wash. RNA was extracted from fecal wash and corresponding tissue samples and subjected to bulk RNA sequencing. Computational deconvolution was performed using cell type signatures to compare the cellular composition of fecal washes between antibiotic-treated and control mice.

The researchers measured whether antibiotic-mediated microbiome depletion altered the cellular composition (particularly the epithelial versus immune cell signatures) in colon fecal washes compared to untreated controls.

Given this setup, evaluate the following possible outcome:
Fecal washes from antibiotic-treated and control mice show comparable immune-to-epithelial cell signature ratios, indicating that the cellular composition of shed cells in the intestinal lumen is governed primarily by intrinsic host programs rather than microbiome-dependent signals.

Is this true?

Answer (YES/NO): NO